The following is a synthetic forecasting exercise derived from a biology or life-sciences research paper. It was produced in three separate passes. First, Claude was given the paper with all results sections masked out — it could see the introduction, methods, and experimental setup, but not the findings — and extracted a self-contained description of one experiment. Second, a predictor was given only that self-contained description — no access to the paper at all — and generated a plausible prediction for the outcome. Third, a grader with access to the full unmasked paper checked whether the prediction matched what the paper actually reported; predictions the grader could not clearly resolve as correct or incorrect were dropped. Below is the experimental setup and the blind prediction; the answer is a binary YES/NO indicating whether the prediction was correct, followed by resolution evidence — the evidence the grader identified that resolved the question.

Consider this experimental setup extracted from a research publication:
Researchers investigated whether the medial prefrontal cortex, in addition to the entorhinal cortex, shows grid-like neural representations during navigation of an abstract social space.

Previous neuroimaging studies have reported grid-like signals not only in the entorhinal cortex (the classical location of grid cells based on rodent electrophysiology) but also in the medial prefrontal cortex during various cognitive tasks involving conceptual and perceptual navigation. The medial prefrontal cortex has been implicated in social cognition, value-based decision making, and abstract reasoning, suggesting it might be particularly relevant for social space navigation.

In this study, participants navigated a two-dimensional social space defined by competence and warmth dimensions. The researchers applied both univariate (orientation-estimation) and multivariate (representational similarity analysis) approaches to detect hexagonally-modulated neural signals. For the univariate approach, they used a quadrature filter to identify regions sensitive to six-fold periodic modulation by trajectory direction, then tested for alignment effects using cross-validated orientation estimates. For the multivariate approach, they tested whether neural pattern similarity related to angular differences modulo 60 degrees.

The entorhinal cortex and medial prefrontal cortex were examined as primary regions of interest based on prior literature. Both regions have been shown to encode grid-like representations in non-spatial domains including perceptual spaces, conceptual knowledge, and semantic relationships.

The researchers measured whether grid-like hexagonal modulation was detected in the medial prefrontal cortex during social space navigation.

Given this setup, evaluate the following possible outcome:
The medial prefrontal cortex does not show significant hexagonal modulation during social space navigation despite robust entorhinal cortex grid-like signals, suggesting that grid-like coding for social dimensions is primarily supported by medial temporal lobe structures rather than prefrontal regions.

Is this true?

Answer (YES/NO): NO